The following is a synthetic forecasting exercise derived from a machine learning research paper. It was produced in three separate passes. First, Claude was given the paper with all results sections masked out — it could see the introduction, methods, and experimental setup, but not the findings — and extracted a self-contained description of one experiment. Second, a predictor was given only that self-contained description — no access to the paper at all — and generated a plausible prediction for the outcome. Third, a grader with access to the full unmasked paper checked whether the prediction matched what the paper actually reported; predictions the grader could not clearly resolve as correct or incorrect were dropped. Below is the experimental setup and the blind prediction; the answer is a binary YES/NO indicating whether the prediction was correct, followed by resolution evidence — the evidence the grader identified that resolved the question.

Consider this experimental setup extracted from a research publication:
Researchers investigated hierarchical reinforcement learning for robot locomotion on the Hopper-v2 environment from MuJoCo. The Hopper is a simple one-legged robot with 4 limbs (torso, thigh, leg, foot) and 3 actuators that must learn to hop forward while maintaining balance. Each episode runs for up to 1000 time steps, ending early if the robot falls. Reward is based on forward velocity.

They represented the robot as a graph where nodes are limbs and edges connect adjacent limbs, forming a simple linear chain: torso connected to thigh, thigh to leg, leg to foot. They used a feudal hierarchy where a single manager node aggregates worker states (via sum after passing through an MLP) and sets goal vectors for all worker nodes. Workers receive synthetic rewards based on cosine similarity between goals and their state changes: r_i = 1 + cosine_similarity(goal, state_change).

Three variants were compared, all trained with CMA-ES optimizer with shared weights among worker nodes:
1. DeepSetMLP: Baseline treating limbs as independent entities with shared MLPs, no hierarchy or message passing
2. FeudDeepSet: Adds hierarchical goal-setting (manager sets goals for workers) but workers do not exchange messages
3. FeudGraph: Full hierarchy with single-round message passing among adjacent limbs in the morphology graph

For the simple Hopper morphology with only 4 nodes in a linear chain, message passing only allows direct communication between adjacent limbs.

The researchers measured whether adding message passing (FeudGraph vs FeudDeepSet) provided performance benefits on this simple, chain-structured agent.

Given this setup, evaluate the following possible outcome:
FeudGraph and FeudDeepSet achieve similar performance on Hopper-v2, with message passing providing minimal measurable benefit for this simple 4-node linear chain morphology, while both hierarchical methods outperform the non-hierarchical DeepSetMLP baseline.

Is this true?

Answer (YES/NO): YES